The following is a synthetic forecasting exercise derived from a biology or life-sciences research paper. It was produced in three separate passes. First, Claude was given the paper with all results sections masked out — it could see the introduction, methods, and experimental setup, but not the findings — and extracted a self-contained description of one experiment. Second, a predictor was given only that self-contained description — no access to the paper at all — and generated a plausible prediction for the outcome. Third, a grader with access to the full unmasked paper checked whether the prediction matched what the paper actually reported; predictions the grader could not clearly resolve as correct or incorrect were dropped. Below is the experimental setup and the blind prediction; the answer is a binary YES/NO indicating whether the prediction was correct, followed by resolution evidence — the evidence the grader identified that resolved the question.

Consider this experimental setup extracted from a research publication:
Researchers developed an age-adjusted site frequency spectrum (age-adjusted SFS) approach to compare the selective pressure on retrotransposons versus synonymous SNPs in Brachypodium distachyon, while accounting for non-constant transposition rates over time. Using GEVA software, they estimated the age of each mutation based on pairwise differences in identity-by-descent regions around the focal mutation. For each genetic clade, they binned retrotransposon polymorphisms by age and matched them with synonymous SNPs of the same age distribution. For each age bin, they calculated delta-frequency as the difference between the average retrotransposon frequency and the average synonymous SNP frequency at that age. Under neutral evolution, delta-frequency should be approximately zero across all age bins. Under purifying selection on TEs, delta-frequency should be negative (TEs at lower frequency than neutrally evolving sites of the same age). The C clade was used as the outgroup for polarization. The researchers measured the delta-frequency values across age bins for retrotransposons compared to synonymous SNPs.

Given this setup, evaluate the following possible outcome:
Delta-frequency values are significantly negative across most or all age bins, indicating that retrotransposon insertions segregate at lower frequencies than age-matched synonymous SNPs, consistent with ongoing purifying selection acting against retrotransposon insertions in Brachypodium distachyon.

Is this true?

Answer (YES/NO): YES